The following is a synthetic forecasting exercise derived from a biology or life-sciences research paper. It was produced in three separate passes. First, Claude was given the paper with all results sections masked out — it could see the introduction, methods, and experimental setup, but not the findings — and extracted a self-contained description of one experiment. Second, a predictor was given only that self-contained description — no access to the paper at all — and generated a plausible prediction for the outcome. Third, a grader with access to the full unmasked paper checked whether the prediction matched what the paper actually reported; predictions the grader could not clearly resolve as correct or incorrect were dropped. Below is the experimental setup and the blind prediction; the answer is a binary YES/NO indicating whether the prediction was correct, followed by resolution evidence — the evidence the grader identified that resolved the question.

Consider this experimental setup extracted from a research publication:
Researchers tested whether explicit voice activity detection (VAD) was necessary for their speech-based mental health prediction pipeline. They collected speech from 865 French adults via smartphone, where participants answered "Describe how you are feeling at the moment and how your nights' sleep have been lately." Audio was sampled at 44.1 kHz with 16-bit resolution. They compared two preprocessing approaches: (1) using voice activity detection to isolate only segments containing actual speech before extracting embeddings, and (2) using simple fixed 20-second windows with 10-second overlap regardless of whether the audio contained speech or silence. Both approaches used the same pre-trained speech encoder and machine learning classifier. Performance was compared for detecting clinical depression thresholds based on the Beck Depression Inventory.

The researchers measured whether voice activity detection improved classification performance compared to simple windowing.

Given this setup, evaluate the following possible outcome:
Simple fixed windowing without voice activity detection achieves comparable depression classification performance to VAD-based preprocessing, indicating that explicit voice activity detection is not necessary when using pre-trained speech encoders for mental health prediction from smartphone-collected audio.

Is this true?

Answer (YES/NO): YES